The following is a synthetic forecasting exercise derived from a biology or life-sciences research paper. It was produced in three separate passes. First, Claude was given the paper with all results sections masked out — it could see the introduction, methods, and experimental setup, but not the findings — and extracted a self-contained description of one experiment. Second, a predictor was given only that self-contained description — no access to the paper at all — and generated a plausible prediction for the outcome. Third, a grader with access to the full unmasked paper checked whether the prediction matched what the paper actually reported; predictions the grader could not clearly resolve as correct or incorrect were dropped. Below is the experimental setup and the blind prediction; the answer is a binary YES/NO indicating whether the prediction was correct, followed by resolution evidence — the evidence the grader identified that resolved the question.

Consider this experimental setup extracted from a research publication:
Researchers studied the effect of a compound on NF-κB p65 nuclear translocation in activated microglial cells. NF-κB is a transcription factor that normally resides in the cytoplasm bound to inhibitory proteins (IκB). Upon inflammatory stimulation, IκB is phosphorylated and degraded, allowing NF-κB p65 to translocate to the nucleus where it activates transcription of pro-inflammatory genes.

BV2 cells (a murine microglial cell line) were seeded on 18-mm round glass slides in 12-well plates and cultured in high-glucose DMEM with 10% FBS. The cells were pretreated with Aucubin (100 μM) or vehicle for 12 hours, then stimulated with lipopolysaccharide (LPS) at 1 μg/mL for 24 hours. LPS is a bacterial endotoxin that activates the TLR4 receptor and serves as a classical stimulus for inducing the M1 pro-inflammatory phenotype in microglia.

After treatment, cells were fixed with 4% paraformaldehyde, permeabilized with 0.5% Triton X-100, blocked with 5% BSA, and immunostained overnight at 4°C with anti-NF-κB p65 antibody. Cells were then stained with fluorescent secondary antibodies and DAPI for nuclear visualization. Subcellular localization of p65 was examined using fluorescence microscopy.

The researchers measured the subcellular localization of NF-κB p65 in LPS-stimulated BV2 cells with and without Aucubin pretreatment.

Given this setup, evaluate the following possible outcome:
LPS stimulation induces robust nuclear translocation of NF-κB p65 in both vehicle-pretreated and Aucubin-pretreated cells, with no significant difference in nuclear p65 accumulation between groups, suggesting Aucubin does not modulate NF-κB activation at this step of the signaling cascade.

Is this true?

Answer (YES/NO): NO